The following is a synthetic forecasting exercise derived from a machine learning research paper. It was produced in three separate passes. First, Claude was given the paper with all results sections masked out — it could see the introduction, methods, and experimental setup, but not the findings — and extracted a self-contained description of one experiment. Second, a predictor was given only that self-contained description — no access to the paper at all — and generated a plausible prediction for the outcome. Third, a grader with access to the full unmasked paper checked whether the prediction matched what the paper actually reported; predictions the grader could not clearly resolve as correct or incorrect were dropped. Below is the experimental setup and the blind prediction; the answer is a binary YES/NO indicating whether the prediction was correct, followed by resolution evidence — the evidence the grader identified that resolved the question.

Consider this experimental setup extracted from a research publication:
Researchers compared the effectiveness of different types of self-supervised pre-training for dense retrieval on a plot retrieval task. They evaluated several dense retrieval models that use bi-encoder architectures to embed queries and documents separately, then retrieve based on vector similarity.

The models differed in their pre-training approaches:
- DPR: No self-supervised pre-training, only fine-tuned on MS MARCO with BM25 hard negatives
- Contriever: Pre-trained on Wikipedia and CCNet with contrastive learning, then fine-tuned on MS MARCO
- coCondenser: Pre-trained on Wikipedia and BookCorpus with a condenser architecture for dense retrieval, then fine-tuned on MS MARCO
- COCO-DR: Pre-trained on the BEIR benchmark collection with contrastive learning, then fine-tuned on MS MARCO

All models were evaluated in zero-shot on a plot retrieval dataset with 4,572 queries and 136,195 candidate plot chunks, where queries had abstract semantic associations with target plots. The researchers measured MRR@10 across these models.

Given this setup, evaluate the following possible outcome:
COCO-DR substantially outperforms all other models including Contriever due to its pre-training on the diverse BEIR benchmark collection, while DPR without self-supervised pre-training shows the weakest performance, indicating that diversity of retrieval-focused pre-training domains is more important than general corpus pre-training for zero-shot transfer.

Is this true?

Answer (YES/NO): NO